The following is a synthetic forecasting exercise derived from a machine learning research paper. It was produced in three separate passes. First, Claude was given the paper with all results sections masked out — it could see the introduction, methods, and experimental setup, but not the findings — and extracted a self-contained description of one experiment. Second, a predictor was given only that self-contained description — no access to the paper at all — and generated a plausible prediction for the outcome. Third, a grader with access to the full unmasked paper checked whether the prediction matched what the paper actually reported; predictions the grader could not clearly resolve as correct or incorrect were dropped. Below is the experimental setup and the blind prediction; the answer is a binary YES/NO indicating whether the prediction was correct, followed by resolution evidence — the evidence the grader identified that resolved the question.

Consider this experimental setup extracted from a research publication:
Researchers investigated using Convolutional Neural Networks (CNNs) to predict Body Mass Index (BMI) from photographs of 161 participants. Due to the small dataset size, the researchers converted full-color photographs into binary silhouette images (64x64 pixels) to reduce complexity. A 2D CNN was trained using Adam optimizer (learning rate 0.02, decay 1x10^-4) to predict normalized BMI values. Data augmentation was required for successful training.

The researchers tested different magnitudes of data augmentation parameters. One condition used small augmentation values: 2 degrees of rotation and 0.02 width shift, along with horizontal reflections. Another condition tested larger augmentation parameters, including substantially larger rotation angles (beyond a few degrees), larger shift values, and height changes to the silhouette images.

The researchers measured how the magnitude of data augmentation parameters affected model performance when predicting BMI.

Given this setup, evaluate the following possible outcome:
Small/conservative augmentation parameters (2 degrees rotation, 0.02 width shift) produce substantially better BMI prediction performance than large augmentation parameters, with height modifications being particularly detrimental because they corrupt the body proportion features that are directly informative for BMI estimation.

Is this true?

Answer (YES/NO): NO